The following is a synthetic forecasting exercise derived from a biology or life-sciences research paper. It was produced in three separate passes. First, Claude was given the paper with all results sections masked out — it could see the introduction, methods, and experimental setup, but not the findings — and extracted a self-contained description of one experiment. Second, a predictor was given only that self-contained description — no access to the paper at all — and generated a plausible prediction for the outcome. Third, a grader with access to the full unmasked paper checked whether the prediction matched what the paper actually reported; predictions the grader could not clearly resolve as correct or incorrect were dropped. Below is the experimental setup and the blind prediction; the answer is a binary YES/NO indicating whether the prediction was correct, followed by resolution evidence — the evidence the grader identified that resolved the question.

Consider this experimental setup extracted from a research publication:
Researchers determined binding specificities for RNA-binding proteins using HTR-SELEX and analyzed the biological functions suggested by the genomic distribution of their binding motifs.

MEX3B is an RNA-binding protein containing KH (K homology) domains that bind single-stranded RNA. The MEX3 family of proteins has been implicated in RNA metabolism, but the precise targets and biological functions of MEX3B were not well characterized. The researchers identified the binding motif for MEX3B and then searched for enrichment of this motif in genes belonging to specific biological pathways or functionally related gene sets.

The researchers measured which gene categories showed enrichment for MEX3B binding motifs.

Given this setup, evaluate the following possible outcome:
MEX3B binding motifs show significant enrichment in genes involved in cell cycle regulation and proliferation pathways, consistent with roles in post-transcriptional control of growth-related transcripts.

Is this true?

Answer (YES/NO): NO